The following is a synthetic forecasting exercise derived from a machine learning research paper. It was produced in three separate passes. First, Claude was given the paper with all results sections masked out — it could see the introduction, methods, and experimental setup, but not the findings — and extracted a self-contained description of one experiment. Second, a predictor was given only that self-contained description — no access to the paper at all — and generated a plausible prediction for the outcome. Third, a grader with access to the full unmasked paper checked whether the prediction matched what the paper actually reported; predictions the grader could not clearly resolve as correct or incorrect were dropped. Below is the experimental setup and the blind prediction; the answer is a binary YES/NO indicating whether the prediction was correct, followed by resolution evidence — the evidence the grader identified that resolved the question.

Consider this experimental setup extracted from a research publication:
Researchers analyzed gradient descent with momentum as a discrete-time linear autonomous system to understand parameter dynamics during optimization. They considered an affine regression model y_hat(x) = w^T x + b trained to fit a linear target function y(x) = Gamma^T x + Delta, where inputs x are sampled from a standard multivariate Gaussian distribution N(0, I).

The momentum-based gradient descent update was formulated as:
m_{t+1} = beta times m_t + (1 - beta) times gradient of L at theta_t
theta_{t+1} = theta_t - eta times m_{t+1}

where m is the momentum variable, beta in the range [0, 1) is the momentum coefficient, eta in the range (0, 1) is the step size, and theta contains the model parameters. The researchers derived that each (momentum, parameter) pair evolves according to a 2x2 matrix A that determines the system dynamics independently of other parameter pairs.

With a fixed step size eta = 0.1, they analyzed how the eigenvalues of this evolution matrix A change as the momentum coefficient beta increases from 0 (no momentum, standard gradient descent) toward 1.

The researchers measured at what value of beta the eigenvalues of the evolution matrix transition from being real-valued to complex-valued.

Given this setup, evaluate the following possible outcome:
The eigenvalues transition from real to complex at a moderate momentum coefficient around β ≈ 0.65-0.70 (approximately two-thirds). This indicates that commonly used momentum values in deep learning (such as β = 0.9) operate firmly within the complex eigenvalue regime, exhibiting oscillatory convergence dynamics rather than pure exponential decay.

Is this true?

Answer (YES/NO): YES